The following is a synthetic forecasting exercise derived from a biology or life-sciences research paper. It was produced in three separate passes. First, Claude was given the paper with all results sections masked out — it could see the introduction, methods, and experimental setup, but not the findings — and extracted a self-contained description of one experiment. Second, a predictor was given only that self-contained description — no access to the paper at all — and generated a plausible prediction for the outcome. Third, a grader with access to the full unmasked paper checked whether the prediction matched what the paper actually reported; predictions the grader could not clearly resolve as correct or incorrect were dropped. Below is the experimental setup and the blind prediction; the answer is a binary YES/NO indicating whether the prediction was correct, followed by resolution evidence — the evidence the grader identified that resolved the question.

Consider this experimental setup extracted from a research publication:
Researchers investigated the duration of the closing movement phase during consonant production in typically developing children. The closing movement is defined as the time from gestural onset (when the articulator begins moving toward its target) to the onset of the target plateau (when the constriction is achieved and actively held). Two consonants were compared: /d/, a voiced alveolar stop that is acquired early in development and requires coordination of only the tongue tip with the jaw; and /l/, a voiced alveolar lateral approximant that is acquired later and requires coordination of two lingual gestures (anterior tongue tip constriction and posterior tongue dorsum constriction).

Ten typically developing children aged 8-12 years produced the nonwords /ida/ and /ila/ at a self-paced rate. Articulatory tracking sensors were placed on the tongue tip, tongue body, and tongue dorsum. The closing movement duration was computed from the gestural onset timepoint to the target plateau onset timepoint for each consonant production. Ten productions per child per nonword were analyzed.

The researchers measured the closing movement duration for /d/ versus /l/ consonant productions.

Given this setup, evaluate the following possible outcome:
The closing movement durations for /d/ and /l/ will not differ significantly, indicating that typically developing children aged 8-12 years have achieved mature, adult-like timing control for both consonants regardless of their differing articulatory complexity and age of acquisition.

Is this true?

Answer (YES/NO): YES